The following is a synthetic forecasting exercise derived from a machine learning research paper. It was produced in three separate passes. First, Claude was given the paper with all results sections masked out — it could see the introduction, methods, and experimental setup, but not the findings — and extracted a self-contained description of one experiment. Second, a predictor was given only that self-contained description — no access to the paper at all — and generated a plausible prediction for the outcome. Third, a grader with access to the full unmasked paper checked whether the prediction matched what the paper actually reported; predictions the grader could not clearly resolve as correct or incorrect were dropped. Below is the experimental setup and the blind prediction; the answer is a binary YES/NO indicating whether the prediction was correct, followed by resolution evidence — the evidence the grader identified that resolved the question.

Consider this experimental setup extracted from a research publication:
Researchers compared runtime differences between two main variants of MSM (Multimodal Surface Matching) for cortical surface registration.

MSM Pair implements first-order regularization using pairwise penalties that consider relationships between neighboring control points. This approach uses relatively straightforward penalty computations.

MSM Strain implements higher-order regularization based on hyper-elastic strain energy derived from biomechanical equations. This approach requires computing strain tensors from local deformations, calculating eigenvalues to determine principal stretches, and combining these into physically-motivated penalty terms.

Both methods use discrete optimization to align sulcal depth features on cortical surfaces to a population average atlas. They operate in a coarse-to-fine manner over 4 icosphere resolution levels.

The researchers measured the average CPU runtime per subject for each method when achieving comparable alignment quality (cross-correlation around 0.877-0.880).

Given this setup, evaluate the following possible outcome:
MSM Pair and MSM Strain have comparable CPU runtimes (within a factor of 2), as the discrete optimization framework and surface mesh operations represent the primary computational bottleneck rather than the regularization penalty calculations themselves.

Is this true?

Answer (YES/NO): NO